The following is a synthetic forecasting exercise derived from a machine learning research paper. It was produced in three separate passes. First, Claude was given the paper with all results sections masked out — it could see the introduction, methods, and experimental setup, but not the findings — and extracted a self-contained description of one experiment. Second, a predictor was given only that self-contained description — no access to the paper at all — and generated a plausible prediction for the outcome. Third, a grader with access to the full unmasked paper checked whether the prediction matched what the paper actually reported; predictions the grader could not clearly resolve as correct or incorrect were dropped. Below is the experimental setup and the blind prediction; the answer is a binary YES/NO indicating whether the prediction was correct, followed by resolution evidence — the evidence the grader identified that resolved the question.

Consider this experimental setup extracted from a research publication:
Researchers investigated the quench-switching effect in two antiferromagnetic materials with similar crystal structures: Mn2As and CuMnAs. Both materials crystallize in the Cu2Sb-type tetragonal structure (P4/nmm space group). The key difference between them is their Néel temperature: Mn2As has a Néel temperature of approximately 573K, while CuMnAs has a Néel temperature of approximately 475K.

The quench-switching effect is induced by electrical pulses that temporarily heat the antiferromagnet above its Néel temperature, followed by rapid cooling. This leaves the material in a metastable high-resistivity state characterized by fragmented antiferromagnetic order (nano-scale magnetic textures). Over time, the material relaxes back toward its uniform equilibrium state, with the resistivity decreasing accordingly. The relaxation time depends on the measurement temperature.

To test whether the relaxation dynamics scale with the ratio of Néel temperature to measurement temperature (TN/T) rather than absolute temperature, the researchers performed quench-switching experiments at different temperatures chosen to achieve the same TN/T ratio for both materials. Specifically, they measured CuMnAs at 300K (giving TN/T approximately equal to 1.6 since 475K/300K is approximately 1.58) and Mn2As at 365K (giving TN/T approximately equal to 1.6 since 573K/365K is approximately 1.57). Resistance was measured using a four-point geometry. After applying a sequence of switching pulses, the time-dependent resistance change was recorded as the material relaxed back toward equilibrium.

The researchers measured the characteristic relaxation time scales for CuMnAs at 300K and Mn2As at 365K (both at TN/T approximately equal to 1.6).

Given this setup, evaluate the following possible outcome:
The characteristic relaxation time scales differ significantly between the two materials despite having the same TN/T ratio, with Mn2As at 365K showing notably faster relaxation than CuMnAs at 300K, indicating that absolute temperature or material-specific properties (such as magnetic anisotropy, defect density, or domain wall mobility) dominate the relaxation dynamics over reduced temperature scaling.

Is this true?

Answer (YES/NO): NO